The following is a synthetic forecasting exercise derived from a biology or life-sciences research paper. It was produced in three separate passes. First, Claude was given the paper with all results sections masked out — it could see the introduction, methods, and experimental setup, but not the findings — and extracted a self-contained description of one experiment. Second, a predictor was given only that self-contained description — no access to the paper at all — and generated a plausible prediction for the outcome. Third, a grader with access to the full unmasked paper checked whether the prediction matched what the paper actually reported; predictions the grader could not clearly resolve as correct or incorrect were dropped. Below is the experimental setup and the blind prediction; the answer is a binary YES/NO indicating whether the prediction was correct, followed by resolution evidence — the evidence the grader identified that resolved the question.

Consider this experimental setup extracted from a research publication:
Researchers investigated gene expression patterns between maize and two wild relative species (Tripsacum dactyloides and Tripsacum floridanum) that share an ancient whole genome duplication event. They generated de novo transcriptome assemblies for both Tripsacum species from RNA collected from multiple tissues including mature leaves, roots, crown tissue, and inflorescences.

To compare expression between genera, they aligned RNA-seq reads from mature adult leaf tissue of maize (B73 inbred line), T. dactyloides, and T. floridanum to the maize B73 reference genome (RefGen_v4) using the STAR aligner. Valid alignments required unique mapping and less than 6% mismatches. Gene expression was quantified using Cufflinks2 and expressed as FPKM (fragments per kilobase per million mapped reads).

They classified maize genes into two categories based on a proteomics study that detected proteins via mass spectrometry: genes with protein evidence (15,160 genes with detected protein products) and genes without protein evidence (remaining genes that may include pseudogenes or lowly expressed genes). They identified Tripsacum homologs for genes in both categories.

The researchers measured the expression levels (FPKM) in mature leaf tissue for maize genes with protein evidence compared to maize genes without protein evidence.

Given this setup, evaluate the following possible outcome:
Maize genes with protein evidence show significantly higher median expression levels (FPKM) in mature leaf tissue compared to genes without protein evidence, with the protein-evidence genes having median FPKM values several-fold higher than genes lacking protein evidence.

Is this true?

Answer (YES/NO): NO